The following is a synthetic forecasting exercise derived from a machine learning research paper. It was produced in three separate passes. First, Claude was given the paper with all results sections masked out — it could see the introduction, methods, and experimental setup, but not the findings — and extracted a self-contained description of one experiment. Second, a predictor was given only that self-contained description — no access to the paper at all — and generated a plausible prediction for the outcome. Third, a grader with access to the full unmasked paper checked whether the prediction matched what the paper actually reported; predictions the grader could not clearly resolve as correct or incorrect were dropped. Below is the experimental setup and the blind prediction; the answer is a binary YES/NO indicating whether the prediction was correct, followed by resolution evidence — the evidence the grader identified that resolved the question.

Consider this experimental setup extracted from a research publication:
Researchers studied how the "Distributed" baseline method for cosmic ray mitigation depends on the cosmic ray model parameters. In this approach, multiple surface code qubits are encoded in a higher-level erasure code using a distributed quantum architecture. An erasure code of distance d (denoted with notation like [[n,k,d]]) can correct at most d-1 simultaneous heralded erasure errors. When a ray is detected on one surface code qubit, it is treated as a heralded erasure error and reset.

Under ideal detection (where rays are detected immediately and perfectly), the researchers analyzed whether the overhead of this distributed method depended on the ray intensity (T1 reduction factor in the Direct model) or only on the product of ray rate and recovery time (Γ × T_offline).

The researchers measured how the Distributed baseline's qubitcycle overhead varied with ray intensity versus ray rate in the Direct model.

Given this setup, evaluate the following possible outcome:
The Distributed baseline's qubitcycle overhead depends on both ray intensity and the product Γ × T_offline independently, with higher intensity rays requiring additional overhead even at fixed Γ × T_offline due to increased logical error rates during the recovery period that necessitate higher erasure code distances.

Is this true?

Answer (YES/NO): NO